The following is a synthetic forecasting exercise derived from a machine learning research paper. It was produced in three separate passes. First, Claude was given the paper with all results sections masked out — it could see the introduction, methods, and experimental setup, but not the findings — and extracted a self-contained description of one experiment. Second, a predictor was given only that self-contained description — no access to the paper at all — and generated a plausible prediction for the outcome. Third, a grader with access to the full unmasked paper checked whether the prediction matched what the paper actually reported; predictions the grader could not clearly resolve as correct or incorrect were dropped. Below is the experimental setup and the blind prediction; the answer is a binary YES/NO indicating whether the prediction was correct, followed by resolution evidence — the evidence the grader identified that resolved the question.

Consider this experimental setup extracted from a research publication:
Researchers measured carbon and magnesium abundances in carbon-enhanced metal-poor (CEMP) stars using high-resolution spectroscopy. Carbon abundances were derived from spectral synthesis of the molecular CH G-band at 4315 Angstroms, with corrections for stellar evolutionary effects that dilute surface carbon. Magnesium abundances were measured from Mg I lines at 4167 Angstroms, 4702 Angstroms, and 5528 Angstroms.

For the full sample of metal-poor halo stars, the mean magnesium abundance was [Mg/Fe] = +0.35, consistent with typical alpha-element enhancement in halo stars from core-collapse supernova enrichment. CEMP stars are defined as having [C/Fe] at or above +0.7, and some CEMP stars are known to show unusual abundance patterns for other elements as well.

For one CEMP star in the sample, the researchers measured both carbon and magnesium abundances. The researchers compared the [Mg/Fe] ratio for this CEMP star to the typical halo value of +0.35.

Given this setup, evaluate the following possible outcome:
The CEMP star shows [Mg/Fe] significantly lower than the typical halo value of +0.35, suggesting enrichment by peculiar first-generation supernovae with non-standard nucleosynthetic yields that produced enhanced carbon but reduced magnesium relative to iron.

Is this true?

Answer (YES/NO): NO